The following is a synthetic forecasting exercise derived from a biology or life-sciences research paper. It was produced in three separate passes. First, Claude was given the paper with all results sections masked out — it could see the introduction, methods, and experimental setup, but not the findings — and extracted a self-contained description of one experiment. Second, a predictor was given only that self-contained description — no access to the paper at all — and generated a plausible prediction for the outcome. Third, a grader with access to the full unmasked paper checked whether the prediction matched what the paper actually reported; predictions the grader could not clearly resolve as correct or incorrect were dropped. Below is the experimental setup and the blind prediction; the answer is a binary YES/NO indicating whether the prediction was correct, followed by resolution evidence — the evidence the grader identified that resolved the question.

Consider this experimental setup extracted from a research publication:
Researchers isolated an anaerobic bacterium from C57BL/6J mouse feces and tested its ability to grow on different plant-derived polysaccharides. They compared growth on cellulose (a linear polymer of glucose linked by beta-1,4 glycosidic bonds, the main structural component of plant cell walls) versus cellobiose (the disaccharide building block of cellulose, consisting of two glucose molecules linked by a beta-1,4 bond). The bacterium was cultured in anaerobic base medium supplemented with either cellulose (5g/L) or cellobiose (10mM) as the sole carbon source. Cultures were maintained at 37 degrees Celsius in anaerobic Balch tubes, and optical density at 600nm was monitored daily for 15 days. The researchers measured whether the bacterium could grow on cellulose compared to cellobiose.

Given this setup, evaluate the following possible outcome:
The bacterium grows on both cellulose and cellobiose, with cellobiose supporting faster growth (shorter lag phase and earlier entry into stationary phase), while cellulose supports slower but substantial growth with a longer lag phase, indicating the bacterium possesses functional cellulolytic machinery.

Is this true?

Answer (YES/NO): NO